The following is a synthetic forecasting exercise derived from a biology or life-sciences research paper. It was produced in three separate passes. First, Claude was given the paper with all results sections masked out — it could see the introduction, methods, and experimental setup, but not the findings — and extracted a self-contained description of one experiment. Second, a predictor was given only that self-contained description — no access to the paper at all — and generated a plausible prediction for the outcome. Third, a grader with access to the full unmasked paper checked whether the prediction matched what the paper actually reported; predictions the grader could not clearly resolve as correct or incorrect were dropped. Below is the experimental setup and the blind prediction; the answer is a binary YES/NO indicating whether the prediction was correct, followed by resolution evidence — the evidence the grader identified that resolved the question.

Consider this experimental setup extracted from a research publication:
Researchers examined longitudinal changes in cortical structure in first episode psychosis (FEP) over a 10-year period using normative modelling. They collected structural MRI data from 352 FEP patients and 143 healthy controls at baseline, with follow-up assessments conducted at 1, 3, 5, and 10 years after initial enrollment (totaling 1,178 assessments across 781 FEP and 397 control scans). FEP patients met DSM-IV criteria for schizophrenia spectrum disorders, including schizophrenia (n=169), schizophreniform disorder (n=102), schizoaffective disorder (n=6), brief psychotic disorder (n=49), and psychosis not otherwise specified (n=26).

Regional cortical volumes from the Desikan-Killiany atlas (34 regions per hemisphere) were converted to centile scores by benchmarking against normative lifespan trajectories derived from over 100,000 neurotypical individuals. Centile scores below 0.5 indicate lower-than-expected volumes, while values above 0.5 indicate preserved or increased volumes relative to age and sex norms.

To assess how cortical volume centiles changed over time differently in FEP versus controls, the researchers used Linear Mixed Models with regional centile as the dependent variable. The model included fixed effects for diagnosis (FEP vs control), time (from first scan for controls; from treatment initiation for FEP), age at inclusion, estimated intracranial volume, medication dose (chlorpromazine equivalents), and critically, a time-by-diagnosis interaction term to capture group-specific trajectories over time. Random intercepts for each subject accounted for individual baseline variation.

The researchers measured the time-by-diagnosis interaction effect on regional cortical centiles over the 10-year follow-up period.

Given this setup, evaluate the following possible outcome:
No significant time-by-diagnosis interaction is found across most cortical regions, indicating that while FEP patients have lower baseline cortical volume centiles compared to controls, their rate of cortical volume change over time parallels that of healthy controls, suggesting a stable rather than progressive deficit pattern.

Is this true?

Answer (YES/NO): NO